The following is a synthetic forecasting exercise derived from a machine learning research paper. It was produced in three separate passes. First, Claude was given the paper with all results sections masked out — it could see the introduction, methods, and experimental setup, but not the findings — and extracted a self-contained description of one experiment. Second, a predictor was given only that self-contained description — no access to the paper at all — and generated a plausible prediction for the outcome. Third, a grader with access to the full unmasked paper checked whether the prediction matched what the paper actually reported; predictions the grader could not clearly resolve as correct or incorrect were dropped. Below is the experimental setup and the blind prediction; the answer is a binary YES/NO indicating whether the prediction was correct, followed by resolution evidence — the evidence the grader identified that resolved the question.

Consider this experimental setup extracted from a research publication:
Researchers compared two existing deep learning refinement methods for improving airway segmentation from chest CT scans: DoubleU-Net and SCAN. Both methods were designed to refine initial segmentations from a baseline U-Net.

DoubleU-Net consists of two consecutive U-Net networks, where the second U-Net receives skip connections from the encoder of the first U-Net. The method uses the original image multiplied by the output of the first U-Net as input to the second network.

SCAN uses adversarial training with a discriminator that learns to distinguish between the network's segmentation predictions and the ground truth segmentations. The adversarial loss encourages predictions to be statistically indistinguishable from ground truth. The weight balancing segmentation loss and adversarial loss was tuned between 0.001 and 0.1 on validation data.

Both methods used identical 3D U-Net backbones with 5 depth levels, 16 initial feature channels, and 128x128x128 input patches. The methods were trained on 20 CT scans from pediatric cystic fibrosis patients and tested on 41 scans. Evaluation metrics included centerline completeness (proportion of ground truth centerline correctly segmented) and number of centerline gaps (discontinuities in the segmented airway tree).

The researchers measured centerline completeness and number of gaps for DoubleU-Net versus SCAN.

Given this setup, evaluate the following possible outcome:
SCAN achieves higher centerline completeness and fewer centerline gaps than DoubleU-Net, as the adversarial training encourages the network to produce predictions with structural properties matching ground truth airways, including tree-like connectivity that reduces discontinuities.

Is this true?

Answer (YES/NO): YES